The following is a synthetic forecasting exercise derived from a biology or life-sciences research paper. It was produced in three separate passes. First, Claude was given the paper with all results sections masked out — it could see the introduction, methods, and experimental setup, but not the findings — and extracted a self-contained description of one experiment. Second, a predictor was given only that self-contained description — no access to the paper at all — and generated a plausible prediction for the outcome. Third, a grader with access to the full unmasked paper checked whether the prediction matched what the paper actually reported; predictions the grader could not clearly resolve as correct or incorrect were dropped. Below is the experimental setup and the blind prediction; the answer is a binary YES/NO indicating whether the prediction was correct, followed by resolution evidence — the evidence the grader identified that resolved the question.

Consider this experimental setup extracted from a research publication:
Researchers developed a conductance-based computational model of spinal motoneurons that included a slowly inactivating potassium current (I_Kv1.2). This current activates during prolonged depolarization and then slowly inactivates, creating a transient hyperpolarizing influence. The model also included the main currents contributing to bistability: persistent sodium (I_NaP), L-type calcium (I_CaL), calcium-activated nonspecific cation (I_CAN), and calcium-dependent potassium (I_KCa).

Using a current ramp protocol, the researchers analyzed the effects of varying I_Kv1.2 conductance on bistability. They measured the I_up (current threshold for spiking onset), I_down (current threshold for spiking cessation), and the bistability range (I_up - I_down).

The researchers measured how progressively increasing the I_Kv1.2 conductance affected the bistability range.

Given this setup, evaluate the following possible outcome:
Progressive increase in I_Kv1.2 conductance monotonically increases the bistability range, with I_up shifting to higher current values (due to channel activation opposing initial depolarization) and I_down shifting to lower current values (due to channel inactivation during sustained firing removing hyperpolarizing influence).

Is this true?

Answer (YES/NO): NO